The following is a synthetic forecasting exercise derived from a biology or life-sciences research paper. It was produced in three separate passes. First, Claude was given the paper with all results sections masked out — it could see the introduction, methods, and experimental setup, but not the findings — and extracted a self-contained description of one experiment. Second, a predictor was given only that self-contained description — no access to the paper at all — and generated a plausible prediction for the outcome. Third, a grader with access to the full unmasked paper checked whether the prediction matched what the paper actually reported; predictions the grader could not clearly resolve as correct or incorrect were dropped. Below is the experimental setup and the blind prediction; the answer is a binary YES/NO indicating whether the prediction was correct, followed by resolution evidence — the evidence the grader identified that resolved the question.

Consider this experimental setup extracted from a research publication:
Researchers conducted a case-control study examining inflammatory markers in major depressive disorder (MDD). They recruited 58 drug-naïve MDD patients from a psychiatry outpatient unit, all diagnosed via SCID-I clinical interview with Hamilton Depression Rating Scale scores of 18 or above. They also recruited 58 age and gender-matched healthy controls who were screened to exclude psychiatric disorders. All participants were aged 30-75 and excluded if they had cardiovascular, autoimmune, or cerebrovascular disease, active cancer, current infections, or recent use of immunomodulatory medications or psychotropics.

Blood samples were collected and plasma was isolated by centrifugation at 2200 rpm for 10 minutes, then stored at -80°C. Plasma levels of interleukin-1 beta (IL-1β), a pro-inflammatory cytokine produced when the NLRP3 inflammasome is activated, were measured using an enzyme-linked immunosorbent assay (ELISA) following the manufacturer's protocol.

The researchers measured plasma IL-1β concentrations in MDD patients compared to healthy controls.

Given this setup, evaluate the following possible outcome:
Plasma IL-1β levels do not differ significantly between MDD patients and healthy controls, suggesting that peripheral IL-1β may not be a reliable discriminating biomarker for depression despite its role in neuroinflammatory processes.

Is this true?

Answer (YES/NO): YES